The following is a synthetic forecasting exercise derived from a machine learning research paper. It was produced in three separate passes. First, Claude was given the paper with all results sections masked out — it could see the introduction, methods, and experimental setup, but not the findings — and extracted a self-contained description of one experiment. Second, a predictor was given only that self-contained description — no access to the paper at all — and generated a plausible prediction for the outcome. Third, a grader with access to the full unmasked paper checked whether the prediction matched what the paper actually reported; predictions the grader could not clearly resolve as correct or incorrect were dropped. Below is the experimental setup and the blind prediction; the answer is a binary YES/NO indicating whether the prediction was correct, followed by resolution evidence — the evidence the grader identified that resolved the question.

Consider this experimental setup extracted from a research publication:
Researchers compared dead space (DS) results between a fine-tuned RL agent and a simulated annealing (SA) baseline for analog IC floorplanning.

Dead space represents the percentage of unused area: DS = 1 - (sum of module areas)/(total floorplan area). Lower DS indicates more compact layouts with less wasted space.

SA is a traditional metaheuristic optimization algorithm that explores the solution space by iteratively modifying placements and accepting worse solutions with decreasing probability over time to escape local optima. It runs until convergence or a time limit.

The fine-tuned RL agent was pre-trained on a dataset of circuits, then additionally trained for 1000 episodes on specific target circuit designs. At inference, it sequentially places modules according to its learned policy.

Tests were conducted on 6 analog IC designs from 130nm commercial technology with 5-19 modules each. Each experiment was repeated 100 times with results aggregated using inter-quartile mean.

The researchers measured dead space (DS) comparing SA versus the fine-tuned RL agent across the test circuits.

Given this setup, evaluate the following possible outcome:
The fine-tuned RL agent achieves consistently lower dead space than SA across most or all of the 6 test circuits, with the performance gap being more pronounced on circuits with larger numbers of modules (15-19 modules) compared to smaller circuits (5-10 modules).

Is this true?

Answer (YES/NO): NO